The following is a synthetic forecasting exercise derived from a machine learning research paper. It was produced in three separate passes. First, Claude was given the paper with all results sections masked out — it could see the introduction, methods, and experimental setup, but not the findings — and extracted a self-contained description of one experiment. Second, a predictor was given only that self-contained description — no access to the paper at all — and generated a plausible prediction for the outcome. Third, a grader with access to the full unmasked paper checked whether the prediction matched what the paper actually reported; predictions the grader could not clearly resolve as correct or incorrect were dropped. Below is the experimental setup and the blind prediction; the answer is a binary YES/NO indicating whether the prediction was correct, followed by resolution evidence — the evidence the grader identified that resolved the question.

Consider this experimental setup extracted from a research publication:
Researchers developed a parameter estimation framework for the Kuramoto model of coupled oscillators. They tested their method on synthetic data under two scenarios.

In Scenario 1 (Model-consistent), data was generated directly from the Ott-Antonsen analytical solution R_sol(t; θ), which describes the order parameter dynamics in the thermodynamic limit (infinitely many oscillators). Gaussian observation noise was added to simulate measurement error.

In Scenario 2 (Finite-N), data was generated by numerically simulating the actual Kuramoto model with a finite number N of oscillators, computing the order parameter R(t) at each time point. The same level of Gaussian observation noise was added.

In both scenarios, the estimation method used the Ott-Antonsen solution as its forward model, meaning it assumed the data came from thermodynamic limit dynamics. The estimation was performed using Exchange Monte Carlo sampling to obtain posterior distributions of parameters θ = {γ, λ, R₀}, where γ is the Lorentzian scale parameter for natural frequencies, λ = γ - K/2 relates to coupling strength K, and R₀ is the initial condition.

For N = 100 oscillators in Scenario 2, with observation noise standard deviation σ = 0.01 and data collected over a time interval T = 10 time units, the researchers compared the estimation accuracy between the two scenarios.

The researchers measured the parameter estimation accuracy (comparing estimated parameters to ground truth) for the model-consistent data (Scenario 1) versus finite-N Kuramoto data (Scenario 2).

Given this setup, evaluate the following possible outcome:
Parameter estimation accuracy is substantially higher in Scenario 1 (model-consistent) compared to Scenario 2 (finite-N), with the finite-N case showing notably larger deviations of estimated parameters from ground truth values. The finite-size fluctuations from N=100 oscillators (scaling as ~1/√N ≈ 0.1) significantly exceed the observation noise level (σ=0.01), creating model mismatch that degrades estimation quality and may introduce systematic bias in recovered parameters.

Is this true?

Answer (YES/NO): YES